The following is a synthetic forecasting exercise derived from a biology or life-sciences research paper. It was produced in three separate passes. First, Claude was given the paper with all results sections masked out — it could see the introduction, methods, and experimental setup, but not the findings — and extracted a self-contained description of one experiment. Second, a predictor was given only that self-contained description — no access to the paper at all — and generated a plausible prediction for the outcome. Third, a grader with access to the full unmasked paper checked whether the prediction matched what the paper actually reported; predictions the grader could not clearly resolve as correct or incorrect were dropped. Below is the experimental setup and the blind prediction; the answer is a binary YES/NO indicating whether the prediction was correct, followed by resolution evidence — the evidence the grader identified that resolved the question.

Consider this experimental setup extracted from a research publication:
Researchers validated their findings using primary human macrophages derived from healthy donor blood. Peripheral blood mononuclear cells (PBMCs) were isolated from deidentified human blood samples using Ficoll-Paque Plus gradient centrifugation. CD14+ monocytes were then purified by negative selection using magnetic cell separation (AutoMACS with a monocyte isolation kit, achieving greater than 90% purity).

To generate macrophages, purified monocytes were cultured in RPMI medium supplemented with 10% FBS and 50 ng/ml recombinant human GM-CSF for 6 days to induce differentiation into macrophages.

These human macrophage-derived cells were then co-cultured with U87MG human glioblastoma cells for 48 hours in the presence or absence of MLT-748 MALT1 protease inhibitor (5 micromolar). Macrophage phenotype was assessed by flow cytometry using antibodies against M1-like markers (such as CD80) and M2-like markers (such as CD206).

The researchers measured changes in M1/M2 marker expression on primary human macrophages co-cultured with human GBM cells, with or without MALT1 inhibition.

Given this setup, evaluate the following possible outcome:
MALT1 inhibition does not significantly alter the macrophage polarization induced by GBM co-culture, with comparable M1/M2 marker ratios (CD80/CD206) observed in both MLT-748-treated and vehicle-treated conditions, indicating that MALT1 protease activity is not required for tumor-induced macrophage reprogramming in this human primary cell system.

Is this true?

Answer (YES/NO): NO